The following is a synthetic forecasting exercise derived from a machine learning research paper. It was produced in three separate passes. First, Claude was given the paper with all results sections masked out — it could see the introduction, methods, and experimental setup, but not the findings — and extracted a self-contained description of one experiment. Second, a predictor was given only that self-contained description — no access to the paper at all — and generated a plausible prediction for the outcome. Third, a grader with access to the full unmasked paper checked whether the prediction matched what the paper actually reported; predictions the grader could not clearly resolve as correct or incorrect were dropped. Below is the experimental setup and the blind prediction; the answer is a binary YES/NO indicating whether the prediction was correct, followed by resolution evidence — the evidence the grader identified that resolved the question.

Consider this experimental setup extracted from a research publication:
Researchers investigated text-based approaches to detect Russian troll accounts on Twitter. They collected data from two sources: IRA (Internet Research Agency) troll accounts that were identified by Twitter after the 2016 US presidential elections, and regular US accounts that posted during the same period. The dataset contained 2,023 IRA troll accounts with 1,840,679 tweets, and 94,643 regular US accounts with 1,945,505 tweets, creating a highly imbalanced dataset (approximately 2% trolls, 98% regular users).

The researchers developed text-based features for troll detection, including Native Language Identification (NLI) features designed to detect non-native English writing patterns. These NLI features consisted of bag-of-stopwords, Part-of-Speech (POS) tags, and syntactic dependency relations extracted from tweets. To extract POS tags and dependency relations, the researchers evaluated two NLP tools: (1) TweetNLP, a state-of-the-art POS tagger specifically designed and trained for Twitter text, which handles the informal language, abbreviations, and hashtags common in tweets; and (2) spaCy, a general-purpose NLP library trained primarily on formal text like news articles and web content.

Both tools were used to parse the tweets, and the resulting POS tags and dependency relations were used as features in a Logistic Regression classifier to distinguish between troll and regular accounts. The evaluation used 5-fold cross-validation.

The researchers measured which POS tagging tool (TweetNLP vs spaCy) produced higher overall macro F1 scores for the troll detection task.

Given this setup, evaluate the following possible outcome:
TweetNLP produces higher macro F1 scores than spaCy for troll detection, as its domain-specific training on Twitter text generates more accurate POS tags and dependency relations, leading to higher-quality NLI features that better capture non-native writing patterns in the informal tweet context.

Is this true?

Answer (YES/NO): NO